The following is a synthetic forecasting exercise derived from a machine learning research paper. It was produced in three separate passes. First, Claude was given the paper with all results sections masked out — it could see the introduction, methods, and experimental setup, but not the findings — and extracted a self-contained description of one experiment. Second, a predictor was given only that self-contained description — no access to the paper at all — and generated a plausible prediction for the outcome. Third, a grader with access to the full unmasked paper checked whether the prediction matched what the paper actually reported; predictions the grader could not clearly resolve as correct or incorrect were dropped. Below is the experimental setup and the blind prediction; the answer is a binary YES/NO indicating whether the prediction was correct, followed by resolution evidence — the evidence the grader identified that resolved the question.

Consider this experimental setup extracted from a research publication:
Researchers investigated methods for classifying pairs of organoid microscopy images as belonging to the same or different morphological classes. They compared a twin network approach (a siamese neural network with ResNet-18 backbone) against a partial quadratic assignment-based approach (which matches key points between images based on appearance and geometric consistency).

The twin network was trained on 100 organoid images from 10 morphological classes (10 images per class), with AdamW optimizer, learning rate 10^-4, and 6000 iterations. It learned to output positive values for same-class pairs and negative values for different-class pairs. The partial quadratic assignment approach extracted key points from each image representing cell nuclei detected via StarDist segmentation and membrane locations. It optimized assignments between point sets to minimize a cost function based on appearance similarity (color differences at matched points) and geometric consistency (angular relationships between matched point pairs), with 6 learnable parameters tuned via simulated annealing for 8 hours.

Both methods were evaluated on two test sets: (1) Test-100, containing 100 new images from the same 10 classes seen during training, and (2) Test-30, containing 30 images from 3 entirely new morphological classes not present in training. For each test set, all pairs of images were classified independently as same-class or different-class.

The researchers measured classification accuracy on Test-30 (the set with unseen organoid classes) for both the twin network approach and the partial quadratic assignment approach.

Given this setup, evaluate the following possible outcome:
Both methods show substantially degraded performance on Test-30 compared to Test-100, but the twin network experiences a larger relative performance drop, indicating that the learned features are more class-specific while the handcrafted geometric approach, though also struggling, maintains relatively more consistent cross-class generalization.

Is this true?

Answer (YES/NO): NO